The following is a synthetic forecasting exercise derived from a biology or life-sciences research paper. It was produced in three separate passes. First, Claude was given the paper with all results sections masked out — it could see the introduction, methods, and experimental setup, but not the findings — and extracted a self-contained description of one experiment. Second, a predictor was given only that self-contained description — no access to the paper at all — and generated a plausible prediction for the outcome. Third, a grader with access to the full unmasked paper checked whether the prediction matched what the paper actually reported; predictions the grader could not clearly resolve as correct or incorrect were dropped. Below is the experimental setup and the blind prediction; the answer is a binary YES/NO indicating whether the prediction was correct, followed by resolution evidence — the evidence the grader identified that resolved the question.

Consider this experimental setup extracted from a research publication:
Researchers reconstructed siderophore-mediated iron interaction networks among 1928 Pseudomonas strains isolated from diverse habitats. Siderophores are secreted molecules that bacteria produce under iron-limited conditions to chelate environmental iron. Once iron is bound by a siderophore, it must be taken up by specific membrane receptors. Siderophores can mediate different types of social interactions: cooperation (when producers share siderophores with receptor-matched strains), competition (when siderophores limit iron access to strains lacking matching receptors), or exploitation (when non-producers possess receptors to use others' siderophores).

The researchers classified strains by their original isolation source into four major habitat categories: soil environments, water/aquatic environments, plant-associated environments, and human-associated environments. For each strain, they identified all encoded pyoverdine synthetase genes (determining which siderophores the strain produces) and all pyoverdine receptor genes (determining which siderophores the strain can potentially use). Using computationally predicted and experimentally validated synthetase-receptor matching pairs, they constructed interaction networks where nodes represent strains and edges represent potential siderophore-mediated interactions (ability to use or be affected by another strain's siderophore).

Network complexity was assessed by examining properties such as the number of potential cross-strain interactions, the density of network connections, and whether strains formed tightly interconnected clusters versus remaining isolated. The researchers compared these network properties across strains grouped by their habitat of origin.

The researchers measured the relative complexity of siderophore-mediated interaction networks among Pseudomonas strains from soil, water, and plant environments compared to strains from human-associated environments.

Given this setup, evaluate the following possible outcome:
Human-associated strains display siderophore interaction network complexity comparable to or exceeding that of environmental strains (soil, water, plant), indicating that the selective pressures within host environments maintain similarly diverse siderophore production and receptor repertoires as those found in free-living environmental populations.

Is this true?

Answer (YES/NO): NO